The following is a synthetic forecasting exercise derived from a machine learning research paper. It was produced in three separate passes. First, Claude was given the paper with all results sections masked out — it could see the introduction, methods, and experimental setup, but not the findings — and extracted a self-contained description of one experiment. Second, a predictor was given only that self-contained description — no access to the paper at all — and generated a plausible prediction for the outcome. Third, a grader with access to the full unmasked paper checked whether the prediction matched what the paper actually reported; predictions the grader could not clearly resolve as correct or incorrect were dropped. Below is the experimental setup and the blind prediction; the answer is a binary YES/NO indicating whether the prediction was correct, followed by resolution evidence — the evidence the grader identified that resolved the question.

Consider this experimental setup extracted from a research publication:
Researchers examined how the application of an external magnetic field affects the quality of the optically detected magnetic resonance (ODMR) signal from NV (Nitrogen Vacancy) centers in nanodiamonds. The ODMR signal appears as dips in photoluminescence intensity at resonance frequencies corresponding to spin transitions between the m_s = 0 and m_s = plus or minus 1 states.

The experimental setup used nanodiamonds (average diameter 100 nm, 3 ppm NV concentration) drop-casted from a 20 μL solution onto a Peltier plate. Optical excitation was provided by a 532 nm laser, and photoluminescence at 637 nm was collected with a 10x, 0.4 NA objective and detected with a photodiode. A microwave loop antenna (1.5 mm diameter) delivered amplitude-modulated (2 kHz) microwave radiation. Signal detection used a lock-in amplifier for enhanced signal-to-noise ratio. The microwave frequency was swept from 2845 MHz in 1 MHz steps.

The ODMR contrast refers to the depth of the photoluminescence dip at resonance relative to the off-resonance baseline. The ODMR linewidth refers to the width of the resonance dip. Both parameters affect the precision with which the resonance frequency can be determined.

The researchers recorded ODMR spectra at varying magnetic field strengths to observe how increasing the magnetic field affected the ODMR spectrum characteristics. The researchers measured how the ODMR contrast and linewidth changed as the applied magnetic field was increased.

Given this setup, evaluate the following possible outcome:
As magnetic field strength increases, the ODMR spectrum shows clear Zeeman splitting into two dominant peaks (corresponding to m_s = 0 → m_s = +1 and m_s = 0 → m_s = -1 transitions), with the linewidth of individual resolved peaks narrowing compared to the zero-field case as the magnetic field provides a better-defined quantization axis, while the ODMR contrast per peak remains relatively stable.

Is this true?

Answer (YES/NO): NO